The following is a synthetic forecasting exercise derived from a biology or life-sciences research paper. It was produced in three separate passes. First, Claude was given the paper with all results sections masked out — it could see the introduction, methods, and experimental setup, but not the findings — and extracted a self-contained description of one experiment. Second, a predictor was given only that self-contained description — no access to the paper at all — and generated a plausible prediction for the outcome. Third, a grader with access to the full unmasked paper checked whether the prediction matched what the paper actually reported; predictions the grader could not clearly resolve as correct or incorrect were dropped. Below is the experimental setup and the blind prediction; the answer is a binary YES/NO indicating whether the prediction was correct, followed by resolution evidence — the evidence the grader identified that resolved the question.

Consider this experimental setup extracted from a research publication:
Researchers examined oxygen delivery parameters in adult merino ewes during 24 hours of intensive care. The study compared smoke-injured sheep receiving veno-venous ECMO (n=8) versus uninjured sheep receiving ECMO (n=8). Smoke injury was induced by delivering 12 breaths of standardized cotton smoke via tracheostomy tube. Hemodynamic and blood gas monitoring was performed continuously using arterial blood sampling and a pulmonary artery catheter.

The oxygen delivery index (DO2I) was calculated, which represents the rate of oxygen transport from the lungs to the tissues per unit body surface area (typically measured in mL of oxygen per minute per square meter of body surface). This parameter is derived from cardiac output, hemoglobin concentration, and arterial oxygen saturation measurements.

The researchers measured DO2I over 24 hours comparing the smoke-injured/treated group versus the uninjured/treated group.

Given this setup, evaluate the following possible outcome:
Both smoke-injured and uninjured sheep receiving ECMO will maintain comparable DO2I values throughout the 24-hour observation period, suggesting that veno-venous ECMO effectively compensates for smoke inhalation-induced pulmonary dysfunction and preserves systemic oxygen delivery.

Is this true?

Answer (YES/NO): NO